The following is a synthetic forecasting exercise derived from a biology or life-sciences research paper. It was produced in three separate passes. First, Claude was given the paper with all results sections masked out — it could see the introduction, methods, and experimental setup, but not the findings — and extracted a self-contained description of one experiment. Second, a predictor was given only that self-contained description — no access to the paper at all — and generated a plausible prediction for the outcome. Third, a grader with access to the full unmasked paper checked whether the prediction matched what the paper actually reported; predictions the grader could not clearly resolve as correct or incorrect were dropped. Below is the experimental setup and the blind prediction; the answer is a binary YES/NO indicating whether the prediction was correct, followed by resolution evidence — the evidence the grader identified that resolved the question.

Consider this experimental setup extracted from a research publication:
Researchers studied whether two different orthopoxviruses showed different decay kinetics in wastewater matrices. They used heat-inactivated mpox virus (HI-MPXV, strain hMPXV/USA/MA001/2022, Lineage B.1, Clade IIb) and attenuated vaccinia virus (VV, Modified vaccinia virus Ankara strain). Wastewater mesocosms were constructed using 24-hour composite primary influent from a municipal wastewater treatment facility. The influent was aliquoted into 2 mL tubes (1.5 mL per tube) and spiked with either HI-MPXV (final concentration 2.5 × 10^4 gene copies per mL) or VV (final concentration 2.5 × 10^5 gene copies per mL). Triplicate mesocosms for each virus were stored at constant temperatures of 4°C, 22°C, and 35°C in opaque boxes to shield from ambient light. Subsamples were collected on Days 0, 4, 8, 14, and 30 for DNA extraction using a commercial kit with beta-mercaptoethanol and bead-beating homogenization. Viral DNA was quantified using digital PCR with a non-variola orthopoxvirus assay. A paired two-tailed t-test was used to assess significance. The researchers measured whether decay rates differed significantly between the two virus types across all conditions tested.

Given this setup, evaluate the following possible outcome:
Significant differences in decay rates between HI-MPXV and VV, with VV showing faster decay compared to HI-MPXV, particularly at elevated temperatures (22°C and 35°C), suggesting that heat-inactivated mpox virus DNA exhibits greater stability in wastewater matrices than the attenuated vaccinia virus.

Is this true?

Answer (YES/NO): NO